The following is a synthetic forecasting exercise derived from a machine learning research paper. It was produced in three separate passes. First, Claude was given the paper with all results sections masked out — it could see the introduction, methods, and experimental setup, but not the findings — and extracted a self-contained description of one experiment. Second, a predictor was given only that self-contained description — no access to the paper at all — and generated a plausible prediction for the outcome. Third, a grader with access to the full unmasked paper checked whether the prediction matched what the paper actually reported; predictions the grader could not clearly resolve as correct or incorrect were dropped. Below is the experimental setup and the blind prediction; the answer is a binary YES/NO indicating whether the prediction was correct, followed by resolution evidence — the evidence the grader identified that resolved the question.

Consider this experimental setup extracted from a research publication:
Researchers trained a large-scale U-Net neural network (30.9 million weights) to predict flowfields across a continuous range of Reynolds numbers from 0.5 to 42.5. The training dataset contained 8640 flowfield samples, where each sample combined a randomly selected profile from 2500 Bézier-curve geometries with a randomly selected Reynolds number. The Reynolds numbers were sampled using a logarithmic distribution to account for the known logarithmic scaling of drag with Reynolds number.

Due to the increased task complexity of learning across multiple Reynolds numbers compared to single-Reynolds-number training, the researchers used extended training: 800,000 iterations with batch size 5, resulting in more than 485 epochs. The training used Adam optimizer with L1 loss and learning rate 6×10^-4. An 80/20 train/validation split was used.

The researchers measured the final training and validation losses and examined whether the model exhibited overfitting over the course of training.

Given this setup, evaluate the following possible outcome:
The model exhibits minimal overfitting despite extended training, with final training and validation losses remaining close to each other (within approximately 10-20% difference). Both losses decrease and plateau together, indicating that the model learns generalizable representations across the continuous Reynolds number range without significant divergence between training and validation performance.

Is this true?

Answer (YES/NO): NO